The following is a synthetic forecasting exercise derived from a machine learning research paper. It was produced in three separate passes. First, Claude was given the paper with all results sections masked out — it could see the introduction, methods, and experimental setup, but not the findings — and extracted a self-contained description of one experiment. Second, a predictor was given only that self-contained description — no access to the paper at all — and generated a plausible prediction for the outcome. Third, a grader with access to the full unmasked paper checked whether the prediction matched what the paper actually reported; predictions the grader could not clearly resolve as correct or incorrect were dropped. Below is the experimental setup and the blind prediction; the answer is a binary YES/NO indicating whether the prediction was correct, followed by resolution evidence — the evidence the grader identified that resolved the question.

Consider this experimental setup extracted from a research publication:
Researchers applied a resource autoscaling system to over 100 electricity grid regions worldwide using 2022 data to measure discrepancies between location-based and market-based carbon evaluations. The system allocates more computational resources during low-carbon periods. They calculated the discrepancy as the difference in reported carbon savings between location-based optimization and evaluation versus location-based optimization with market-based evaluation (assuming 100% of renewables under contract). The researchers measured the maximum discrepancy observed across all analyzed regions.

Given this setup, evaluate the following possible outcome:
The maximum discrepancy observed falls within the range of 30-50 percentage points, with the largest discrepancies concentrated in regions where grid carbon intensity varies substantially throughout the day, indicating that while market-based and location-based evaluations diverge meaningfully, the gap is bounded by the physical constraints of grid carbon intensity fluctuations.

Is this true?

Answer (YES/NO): NO